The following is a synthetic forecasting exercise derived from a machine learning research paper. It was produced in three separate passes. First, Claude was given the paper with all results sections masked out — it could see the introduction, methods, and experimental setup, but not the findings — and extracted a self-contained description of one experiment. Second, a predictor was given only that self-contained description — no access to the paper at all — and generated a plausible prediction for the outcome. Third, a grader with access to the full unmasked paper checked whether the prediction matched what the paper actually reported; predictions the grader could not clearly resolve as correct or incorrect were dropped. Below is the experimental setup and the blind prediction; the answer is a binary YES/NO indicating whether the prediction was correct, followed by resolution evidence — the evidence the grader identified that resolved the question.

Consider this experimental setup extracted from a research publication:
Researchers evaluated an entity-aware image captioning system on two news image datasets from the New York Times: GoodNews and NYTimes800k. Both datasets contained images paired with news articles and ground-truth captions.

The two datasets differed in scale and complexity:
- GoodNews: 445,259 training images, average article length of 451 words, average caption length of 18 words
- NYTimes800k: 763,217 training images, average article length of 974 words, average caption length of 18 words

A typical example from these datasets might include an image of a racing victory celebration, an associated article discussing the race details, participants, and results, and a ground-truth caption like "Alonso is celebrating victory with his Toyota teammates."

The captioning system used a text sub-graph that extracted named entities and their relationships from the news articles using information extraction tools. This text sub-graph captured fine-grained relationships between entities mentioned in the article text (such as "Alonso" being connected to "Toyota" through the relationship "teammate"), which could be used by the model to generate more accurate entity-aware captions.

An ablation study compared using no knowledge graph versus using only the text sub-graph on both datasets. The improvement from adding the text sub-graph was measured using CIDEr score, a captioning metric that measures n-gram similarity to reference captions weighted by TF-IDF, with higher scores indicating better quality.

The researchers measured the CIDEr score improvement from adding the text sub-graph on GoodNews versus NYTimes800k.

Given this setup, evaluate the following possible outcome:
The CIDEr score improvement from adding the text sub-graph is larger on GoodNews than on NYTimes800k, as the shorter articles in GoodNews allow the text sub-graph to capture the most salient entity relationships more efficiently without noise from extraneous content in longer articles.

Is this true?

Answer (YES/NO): NO